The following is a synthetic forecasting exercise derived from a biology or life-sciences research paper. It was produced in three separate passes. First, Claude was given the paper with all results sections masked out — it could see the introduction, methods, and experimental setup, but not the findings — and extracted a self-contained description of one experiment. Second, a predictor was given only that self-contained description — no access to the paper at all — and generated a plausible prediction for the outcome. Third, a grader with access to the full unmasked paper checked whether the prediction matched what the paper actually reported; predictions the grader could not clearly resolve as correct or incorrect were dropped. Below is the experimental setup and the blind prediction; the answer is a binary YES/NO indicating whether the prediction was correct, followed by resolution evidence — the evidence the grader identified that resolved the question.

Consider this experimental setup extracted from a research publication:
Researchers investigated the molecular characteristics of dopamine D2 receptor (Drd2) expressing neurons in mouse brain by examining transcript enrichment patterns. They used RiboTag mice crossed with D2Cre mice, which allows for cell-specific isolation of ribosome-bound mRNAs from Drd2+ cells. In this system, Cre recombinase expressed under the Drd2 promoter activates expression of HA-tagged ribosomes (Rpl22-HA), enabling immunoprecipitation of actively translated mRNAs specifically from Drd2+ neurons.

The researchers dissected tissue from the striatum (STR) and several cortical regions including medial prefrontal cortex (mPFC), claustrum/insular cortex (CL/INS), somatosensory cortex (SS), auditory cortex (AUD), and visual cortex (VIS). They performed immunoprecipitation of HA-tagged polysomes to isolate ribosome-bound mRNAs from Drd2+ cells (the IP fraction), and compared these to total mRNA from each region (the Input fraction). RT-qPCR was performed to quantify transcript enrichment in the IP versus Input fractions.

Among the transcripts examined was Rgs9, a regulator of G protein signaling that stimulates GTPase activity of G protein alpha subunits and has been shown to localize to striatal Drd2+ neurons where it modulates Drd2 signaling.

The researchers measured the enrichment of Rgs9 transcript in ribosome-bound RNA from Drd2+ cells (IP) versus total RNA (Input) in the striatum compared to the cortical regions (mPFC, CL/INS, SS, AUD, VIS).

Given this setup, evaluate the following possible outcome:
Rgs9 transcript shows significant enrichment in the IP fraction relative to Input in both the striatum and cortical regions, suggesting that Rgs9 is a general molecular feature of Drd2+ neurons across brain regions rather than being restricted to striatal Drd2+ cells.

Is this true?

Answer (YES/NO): NO